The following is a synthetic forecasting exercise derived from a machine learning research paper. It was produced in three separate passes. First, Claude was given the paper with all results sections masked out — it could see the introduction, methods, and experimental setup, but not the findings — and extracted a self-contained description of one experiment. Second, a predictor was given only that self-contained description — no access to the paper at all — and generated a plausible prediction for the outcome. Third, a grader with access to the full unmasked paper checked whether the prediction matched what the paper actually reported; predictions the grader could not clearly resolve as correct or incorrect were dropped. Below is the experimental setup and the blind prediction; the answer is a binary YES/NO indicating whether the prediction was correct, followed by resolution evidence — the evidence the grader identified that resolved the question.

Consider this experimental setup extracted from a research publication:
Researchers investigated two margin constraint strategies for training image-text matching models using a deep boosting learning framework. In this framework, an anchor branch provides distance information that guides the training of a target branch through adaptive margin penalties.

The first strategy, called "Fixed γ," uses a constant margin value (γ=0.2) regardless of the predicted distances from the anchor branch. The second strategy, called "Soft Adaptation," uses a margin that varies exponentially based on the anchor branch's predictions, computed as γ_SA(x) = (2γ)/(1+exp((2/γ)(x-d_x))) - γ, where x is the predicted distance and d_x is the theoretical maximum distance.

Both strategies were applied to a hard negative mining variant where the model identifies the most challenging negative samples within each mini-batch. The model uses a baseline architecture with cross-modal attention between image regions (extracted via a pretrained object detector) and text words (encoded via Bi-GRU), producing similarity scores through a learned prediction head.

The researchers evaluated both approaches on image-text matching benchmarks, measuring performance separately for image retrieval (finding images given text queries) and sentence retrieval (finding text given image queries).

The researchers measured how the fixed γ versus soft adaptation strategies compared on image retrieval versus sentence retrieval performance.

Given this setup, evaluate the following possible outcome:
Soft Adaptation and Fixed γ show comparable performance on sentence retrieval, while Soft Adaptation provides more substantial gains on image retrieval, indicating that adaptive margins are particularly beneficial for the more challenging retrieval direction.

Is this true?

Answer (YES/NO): NO